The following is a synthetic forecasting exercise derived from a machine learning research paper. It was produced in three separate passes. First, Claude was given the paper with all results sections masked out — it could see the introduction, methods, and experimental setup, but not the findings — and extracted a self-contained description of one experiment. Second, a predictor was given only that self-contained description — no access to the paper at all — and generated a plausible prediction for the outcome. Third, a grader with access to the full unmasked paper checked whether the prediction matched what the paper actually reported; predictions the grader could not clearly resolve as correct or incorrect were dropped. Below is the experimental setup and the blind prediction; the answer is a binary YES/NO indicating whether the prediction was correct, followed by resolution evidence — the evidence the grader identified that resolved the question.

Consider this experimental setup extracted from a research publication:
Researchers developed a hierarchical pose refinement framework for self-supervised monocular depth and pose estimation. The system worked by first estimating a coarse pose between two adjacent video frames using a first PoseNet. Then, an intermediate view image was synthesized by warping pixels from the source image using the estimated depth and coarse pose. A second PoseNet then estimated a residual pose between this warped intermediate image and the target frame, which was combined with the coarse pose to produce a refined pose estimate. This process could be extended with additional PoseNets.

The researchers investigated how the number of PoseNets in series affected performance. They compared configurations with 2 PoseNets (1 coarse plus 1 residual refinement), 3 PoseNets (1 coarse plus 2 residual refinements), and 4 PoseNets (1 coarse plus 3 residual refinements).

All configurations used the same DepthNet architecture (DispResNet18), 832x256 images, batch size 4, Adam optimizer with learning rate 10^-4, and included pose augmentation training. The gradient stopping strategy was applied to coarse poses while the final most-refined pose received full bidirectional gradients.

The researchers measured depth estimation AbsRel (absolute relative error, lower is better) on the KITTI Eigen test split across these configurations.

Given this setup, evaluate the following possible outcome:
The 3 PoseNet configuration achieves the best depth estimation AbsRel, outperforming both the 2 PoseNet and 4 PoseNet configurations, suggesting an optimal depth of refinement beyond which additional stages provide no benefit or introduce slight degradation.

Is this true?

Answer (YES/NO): NO